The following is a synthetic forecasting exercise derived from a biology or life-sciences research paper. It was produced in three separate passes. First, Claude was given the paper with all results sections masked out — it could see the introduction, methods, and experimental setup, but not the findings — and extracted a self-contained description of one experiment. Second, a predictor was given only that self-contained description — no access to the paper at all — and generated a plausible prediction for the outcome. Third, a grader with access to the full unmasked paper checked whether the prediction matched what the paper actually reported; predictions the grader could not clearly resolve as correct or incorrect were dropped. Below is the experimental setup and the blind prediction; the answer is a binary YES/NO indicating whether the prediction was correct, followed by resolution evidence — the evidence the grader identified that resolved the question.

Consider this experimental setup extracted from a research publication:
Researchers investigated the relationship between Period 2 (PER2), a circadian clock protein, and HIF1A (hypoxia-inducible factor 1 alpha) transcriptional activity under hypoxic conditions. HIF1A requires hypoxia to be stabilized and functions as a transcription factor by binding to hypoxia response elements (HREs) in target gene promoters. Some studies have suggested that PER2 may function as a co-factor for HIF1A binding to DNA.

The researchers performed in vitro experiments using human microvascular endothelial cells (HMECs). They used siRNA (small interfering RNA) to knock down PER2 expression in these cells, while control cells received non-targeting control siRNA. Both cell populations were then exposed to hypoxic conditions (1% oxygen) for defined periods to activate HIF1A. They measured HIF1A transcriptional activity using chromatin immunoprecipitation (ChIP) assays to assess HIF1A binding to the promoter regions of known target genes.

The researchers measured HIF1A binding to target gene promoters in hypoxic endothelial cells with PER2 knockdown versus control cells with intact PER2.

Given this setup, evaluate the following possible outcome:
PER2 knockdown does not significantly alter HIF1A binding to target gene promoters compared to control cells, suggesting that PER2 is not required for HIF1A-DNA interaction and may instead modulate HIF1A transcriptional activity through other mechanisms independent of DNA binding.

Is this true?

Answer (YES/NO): NO